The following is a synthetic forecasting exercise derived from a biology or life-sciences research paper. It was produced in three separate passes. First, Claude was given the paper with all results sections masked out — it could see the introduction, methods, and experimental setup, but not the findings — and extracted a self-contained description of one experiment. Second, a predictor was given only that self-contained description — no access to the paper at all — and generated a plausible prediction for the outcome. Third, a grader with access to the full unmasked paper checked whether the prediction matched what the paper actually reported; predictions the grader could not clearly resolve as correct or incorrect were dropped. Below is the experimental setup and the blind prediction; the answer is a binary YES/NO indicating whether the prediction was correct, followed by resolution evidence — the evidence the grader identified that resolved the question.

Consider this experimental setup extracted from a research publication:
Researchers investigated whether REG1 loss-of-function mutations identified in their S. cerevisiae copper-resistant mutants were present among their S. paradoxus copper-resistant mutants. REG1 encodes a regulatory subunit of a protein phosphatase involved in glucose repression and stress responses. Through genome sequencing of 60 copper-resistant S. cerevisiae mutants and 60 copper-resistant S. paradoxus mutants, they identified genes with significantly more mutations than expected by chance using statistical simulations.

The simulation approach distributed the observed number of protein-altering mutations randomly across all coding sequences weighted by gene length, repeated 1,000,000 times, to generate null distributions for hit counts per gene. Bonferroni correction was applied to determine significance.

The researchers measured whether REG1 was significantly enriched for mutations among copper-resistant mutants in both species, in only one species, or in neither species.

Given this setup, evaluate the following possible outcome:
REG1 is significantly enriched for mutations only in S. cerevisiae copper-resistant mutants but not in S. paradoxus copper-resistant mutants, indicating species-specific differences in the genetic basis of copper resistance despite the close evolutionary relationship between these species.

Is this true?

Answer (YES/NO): YES